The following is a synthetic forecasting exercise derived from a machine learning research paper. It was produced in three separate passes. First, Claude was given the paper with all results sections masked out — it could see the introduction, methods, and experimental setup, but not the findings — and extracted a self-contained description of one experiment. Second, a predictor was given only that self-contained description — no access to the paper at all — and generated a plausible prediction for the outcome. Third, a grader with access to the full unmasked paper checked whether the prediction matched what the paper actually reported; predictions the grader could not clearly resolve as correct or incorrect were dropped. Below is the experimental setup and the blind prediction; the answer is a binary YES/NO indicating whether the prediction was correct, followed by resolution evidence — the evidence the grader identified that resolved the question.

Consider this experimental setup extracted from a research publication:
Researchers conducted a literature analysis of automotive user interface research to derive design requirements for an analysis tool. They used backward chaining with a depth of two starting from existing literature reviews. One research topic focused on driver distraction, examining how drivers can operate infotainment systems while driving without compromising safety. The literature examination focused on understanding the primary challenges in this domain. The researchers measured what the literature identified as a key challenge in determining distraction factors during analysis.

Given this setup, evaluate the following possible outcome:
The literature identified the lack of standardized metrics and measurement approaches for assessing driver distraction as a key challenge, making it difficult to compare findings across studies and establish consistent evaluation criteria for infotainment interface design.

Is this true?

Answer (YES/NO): NO